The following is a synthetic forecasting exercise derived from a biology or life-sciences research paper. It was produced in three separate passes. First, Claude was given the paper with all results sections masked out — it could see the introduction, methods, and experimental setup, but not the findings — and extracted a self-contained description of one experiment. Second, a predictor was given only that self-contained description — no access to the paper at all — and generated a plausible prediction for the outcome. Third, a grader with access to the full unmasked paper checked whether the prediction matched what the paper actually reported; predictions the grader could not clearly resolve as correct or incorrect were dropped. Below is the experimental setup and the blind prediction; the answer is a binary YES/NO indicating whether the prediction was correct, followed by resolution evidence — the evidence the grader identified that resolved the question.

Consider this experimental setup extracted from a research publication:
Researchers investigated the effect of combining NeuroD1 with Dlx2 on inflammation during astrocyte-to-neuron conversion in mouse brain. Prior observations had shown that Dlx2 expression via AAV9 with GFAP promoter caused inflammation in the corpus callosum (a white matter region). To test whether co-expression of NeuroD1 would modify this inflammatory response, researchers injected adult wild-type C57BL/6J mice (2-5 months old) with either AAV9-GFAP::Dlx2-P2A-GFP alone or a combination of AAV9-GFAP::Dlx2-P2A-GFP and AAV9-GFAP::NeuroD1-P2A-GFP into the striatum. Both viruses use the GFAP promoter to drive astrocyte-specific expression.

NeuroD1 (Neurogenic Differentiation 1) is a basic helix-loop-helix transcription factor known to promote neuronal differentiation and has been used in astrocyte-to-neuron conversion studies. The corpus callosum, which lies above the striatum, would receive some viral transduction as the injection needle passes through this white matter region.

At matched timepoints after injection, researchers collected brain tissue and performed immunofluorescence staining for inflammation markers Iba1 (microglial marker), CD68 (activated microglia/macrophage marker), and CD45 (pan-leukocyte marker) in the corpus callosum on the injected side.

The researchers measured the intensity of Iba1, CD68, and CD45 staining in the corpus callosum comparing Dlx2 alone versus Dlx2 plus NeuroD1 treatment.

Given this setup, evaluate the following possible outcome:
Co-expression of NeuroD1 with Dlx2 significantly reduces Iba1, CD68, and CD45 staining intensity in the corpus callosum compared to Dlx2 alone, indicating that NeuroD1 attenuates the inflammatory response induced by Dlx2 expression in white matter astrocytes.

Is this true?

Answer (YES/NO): YES